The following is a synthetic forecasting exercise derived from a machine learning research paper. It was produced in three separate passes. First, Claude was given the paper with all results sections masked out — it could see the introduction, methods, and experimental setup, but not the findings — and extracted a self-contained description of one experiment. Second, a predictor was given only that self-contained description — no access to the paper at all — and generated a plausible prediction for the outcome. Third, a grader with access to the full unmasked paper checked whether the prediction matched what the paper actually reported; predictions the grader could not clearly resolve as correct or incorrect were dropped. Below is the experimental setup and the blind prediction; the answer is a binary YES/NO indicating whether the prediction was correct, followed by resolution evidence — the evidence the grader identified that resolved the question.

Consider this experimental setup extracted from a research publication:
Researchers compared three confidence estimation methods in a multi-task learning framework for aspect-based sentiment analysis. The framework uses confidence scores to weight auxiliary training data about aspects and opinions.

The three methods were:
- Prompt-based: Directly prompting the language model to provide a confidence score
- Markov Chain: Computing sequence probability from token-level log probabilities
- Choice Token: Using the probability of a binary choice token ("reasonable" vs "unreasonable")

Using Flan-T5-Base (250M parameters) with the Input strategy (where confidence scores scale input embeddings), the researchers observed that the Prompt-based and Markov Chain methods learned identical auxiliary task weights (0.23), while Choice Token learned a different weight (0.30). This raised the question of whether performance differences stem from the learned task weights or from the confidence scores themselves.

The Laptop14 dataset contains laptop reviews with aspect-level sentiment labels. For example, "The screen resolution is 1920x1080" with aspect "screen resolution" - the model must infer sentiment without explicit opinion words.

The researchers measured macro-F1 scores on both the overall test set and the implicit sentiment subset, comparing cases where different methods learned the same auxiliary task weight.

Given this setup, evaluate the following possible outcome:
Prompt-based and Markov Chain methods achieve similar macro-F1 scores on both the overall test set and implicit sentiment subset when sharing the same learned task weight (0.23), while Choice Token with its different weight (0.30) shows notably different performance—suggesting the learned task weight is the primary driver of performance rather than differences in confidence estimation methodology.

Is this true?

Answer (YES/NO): NO